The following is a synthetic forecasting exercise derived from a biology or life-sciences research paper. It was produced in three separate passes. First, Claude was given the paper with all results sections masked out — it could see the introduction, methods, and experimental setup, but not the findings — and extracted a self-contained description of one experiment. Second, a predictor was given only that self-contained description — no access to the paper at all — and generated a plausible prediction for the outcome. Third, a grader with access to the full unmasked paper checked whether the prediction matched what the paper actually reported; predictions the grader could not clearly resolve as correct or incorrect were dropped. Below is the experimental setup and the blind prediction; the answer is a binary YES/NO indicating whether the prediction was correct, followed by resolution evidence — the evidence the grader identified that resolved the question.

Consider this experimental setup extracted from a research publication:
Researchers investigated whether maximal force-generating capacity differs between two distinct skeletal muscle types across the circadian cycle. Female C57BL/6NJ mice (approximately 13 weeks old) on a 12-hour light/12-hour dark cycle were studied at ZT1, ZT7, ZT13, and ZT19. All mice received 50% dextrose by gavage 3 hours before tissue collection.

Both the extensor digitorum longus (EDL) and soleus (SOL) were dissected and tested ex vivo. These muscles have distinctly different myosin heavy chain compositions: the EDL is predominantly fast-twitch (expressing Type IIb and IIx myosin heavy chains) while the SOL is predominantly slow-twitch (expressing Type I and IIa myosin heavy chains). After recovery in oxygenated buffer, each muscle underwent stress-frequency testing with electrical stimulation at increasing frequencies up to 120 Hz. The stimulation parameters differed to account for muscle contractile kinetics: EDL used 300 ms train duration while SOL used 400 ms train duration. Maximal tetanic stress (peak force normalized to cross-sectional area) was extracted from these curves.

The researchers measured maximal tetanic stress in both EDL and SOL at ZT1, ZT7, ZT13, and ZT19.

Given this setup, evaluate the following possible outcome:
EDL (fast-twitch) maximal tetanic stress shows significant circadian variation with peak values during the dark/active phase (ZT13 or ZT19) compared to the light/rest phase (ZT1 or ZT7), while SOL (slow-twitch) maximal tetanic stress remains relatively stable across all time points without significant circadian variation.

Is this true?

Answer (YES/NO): NO